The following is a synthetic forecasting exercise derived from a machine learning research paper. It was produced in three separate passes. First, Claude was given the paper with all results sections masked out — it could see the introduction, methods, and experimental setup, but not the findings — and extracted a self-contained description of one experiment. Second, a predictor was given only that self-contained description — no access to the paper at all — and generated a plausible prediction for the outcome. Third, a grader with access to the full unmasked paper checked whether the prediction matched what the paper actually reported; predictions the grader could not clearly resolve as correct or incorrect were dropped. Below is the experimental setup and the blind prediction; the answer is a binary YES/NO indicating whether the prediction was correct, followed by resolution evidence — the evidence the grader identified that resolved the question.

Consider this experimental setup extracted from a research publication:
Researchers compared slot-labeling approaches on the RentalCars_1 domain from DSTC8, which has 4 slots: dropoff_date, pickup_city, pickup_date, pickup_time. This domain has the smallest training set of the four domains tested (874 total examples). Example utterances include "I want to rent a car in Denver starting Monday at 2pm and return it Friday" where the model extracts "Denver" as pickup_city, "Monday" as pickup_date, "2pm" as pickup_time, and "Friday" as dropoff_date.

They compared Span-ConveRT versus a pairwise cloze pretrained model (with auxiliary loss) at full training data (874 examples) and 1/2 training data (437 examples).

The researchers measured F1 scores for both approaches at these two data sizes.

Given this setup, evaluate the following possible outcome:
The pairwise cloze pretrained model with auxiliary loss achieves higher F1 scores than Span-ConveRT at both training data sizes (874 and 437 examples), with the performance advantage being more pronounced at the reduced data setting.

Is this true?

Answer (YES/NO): NO